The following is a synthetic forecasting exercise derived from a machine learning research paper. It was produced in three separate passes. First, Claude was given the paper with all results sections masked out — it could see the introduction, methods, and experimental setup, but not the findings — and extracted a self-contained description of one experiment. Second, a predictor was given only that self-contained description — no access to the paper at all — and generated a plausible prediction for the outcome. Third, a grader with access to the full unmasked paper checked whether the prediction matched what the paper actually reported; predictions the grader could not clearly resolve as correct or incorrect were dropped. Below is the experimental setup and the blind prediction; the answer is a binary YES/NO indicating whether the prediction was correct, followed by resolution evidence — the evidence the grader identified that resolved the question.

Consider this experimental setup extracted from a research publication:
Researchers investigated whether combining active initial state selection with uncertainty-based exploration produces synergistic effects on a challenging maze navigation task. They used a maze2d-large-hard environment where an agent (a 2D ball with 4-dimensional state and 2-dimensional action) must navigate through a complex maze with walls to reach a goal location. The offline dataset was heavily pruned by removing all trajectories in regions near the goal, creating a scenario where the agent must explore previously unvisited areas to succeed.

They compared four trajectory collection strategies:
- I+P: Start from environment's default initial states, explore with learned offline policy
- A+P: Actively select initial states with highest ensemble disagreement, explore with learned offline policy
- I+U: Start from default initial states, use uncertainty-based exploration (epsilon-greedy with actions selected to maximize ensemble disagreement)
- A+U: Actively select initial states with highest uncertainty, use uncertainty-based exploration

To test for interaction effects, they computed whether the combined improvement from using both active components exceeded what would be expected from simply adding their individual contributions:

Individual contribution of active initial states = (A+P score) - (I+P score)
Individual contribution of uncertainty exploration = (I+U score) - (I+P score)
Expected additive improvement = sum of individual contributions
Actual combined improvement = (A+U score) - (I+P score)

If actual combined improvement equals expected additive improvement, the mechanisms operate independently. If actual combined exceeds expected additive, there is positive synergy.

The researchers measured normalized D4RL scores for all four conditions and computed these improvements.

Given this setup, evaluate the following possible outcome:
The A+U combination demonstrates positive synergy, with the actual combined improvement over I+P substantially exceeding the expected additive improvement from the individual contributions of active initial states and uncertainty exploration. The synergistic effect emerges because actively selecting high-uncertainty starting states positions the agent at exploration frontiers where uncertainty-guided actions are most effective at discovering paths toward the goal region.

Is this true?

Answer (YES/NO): YES